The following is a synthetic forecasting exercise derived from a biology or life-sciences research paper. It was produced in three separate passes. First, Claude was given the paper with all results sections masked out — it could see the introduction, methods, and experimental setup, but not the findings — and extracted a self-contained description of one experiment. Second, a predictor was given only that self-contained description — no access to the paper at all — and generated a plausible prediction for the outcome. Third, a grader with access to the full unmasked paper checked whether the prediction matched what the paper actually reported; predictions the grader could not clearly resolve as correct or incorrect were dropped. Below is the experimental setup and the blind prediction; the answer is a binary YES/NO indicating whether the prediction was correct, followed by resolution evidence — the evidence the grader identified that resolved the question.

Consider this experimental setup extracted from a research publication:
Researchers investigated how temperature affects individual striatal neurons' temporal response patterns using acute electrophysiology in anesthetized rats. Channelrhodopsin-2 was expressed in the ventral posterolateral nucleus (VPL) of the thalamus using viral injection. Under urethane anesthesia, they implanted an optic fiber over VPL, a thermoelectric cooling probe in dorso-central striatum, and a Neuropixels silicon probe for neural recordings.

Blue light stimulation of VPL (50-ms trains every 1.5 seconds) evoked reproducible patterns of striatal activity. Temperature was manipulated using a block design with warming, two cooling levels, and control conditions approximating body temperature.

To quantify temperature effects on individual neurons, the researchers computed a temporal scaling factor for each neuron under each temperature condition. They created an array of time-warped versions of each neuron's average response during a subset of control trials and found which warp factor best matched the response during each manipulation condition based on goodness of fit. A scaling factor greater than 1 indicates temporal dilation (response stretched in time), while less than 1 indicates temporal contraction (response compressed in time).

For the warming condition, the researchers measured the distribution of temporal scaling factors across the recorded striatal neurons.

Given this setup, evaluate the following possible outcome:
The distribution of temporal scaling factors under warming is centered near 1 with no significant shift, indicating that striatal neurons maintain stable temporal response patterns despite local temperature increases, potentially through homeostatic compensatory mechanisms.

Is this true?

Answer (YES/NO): NO